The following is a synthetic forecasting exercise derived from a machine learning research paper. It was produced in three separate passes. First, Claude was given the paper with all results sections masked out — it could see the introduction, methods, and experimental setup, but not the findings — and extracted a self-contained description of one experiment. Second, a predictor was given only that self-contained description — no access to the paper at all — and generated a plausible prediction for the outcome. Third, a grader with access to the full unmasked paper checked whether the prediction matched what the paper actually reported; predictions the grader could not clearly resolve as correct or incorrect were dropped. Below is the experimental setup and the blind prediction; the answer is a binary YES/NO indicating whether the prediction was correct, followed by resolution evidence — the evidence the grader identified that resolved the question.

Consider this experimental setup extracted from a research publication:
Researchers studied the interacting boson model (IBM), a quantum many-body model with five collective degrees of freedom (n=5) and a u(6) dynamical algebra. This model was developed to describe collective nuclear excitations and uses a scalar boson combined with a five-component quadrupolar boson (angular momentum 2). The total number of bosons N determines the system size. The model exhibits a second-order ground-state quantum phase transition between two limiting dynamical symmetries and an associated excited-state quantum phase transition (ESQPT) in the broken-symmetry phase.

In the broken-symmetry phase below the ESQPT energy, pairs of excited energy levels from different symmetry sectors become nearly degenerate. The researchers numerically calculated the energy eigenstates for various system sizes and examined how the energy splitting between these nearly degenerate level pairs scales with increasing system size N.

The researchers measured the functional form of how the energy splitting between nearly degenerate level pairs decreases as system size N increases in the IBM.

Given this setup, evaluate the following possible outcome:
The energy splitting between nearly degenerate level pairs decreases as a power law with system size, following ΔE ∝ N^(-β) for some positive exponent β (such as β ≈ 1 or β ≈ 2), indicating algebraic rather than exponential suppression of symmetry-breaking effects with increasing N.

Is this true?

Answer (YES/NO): YES